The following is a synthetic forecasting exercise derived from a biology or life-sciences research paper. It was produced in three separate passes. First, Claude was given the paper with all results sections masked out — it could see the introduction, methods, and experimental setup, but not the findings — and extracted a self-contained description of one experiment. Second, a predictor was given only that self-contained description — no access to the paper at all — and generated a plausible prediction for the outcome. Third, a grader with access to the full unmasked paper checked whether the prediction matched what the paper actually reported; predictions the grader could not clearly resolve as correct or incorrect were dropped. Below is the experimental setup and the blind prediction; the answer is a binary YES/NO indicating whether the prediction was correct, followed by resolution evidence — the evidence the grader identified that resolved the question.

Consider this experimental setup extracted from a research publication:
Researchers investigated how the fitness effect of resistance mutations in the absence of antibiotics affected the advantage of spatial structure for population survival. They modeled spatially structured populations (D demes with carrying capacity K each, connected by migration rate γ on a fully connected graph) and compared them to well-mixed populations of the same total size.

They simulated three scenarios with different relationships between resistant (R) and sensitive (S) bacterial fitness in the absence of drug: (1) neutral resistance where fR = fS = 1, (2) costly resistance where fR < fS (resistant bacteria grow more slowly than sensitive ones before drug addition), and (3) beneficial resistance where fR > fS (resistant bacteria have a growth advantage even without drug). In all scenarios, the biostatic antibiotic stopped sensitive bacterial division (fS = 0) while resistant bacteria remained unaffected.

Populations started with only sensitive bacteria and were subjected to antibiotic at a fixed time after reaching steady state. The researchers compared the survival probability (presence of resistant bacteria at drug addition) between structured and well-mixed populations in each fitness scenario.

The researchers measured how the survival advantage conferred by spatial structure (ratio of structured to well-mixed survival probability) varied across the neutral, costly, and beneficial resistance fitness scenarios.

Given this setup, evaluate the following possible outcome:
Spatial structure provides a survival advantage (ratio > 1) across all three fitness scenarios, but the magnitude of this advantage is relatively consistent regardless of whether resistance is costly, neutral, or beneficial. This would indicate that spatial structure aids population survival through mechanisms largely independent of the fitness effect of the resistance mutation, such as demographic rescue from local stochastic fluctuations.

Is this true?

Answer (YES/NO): NO